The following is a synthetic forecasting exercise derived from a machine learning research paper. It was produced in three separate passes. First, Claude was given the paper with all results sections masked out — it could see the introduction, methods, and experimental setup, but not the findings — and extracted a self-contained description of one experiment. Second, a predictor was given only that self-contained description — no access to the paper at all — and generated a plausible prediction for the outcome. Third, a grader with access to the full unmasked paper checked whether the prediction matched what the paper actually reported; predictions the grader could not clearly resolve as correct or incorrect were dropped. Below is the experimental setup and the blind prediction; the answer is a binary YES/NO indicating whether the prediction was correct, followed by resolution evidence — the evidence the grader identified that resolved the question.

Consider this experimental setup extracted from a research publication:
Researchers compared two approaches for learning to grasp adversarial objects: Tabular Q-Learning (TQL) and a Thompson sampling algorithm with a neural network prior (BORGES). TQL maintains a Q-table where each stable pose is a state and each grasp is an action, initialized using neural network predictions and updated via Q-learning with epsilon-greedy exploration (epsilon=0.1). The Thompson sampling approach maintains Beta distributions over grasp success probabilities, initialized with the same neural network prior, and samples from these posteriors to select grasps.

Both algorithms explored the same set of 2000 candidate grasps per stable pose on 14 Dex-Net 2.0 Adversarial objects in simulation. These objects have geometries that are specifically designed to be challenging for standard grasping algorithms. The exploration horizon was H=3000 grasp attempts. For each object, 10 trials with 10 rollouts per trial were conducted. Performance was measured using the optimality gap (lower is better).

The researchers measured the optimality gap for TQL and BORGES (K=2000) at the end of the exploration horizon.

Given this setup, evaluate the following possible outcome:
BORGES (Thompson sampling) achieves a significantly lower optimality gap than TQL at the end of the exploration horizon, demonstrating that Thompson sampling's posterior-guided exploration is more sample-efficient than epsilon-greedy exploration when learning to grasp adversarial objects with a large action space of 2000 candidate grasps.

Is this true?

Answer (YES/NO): YES